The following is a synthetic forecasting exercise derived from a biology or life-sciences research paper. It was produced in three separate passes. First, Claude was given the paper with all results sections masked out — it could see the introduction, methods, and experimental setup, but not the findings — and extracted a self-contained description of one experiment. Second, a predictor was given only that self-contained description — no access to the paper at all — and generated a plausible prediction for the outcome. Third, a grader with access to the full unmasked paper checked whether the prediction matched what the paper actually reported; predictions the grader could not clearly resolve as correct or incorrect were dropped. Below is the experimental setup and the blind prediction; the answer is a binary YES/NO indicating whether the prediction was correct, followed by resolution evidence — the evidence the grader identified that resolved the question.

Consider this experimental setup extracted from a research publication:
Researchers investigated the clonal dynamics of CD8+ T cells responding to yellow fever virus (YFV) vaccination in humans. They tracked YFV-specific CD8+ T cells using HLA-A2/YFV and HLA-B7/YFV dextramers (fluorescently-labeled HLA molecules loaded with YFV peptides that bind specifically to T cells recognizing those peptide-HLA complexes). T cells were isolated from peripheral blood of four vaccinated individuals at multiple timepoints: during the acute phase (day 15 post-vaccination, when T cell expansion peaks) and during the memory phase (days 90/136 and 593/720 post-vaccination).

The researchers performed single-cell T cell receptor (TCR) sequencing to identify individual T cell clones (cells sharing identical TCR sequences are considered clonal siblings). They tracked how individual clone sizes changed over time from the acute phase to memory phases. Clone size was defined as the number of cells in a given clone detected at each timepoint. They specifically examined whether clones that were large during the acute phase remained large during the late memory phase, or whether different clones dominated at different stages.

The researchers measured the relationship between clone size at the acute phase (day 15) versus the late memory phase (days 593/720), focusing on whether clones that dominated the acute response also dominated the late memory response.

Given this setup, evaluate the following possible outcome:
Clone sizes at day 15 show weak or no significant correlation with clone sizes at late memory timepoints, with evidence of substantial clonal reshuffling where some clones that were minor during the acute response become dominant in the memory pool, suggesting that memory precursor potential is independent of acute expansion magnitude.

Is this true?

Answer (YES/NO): NO